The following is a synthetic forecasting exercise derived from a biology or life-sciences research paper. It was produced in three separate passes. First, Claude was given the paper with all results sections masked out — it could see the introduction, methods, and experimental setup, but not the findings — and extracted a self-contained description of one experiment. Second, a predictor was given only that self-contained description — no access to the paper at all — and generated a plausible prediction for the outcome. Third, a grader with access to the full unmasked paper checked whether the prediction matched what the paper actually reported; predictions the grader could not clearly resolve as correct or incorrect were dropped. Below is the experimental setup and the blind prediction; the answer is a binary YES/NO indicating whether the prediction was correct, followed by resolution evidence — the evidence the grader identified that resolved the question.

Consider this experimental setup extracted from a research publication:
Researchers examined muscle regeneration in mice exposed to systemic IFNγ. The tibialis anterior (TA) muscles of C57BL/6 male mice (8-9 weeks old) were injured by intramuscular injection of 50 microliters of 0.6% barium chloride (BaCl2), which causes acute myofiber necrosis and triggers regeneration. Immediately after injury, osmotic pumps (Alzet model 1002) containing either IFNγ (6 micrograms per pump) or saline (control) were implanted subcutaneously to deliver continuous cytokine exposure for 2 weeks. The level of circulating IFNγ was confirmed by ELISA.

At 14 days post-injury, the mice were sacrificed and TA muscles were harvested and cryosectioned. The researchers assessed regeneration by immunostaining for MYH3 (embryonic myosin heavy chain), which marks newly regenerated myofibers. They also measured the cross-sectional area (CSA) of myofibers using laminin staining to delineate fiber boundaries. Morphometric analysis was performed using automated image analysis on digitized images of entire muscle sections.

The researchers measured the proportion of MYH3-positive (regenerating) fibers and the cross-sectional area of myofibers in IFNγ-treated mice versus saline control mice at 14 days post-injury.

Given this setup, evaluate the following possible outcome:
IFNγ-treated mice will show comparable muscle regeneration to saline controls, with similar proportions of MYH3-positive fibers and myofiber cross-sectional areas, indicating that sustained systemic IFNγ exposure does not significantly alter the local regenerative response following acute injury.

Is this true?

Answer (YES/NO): NO